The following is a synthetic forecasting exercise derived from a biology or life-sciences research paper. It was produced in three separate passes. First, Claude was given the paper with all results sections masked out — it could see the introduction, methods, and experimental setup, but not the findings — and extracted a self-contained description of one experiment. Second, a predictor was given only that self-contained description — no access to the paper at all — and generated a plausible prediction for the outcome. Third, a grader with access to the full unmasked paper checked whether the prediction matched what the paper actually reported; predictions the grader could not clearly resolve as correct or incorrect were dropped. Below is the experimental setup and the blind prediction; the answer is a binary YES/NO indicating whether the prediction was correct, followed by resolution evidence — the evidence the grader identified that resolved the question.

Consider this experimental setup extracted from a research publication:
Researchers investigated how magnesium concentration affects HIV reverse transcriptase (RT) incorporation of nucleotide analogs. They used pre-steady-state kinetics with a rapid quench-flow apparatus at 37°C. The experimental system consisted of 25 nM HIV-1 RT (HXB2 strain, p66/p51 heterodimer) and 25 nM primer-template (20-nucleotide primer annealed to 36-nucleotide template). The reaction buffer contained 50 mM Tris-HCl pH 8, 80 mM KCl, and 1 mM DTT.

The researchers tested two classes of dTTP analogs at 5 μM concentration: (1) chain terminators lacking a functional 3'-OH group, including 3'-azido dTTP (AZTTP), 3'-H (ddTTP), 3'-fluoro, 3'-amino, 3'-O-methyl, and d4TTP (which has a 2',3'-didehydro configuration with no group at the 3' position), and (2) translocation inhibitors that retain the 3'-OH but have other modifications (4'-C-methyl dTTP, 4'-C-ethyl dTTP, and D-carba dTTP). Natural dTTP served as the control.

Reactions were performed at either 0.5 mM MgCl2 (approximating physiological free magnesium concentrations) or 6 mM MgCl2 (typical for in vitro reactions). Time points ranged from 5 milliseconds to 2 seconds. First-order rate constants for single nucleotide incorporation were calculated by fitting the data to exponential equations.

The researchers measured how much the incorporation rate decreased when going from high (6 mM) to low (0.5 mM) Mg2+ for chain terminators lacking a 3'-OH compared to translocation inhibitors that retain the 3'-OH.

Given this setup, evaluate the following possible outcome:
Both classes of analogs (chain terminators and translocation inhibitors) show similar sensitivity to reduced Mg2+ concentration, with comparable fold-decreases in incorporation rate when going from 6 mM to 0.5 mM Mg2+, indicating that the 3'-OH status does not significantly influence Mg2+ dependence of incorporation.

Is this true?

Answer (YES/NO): NO